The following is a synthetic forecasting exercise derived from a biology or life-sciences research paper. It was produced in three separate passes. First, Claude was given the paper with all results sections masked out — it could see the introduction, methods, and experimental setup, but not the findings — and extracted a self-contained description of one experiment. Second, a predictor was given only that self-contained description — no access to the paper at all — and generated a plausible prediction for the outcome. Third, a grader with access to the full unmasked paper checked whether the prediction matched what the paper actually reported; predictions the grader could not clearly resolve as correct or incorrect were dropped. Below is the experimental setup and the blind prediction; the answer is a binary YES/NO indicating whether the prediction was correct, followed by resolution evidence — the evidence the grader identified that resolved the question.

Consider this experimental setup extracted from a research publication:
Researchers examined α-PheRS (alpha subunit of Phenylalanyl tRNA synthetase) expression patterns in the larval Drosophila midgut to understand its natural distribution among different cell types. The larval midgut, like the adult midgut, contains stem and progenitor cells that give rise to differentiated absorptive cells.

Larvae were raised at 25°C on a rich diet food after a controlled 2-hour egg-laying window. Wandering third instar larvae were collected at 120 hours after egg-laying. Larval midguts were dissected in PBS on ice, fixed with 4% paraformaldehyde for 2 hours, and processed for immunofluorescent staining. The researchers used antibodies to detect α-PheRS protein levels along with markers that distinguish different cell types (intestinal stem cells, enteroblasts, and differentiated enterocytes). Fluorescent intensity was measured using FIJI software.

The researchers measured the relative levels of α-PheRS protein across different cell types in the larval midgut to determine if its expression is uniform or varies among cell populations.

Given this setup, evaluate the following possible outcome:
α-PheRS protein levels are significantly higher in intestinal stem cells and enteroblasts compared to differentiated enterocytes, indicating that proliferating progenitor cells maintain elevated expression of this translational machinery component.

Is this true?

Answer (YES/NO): YES